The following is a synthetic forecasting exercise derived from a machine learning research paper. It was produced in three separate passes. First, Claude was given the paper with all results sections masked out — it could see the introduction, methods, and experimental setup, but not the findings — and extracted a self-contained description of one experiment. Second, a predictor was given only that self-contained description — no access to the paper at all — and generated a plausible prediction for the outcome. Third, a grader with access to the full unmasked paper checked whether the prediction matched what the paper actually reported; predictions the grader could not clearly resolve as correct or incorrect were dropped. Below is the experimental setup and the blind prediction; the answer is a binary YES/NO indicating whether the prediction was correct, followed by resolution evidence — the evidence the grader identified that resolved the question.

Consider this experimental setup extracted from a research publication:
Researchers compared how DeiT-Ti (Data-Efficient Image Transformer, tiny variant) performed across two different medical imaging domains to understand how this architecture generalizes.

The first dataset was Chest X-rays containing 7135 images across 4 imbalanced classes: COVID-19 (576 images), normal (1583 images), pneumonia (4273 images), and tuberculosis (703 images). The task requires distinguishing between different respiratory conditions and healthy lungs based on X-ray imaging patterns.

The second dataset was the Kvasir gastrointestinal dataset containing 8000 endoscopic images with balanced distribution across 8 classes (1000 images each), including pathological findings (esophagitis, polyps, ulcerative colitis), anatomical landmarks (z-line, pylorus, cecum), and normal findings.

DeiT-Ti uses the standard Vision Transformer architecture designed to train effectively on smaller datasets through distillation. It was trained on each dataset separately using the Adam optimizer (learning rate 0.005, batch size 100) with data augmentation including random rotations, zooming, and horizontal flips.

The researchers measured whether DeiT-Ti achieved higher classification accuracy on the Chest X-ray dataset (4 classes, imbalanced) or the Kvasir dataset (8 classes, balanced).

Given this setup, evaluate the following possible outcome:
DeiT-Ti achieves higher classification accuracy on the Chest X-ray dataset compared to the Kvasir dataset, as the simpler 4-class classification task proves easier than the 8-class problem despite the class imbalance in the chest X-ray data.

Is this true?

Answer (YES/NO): NO